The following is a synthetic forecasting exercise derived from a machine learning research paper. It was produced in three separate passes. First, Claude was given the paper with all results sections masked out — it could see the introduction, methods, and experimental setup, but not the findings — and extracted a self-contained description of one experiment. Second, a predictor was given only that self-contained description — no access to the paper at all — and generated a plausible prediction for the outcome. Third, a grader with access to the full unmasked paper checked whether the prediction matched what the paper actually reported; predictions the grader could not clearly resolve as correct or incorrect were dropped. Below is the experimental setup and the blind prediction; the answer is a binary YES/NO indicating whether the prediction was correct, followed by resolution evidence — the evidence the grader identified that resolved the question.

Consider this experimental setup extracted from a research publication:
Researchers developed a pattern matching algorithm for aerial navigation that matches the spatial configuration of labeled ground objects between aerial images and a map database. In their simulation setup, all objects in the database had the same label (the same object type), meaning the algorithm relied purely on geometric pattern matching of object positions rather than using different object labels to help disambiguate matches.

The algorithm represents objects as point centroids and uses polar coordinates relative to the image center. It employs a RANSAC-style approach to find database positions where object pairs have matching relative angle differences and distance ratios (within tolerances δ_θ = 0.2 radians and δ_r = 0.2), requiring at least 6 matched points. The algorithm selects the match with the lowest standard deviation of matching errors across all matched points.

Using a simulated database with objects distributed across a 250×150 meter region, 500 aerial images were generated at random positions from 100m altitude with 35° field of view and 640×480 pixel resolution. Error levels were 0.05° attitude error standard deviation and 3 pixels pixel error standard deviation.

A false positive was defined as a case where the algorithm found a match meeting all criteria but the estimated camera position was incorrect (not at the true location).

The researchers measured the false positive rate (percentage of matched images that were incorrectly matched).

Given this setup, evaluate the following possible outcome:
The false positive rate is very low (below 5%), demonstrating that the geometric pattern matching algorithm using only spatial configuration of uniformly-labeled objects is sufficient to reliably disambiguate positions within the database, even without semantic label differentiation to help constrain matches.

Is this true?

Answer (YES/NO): NO